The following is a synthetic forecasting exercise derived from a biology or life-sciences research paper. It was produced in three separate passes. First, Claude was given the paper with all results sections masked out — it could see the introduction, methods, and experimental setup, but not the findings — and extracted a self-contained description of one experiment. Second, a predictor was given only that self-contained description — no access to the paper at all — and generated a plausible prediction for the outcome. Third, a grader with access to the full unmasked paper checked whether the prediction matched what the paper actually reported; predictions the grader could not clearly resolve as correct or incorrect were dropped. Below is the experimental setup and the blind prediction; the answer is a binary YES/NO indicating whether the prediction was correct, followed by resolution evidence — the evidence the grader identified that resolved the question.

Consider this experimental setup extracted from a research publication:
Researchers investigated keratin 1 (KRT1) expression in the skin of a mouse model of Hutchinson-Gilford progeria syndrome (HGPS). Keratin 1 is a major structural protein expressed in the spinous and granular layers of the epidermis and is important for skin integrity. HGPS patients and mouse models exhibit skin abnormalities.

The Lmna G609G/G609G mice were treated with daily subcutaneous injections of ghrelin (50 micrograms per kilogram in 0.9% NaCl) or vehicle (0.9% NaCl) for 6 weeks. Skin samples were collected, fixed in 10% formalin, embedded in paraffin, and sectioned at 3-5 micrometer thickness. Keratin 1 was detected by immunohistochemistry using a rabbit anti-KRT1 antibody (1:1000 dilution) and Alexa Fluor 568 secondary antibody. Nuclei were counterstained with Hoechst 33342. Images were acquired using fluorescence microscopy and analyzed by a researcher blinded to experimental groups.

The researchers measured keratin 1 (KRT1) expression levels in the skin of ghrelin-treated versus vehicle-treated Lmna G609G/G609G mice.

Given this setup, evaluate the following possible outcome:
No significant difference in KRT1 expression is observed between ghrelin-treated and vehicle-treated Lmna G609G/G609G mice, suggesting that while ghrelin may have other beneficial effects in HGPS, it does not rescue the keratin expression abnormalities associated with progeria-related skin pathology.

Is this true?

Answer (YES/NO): NO